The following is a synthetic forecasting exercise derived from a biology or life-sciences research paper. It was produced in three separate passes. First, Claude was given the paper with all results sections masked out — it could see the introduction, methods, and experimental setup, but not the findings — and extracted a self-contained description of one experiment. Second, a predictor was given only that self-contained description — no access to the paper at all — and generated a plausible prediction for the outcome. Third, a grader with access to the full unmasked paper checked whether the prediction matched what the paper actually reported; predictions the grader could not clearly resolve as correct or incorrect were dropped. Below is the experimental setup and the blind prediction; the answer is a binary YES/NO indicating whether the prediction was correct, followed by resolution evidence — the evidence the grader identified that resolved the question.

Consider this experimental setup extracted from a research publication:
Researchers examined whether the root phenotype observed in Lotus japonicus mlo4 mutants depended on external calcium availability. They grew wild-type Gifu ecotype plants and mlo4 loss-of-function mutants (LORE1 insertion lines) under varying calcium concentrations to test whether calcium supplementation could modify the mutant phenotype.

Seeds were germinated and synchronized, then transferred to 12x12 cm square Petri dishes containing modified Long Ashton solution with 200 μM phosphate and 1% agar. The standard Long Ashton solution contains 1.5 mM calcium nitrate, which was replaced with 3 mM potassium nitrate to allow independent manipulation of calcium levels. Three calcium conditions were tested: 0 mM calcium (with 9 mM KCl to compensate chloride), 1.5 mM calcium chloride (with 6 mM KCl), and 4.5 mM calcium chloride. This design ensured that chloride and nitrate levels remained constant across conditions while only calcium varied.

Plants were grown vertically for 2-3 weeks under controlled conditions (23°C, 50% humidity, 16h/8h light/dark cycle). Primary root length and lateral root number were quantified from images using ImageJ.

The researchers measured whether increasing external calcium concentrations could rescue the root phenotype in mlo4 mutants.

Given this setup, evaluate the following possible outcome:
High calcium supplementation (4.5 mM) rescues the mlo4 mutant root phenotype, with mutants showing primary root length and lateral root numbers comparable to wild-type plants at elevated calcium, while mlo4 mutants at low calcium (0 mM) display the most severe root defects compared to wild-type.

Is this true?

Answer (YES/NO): NO